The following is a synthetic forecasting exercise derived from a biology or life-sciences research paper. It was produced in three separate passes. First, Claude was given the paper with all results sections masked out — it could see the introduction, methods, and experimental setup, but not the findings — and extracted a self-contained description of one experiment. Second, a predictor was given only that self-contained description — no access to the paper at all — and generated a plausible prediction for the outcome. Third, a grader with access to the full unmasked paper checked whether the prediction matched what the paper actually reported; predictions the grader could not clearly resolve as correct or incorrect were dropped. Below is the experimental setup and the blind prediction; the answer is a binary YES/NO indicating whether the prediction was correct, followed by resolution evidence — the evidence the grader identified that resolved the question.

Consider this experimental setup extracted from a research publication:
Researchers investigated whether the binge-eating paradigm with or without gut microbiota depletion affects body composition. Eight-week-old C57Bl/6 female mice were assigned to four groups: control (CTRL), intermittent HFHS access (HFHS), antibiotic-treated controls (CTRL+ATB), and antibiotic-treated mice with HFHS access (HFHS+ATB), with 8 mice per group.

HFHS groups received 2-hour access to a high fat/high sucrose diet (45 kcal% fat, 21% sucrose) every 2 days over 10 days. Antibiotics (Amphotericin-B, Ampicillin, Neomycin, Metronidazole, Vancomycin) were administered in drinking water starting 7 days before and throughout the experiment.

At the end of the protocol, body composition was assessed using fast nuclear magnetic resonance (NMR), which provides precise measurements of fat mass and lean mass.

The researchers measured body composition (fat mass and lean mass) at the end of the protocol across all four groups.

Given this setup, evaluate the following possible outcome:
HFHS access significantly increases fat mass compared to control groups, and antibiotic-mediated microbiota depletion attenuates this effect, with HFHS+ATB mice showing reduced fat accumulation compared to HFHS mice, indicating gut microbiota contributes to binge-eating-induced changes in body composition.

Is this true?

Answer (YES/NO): NO